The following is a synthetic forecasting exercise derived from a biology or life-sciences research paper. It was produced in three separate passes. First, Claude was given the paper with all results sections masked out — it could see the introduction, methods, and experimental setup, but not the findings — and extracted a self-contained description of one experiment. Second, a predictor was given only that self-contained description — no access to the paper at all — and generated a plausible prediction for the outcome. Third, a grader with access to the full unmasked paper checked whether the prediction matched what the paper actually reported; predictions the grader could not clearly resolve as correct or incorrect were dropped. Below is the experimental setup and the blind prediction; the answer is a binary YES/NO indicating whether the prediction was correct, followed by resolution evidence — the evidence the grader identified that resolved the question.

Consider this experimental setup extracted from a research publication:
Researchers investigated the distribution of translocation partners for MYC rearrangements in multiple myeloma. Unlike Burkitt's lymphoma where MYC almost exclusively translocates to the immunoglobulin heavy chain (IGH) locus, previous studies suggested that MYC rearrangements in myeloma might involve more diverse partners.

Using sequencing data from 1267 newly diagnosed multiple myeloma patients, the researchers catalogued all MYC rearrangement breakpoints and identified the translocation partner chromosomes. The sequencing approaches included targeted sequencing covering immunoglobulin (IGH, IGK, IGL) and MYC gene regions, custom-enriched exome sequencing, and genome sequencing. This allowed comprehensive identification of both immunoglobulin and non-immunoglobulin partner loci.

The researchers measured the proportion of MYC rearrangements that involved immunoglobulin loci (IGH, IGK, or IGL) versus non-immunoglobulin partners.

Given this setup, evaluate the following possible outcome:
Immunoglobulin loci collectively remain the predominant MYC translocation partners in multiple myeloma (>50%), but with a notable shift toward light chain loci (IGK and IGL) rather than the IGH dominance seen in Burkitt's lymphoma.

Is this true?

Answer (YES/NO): NO